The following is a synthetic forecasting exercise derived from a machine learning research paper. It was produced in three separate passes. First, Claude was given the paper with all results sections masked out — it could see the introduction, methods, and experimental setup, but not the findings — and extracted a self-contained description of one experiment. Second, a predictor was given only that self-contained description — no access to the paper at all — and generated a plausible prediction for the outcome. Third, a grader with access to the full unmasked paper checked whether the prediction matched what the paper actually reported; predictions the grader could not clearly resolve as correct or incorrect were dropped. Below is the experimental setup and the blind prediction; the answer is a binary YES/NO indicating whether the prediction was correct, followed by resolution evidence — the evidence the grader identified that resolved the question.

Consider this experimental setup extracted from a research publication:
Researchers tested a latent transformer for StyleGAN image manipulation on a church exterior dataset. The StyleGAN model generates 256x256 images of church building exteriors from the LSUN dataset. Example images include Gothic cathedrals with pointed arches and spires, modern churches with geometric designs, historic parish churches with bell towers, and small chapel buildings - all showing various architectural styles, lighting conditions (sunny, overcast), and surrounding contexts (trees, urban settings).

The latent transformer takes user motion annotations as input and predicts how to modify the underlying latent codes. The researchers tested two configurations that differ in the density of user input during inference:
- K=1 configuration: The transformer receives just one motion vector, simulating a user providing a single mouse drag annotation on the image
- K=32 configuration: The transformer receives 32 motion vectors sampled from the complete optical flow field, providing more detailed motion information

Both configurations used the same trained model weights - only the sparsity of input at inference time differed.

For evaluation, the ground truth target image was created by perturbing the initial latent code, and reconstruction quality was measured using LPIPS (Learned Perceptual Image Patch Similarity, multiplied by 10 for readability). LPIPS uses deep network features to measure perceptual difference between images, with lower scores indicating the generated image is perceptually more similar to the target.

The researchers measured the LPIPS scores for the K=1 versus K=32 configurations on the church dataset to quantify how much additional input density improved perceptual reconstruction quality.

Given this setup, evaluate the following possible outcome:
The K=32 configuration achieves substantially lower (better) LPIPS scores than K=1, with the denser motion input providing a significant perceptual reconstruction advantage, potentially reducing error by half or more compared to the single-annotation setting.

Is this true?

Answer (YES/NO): NO